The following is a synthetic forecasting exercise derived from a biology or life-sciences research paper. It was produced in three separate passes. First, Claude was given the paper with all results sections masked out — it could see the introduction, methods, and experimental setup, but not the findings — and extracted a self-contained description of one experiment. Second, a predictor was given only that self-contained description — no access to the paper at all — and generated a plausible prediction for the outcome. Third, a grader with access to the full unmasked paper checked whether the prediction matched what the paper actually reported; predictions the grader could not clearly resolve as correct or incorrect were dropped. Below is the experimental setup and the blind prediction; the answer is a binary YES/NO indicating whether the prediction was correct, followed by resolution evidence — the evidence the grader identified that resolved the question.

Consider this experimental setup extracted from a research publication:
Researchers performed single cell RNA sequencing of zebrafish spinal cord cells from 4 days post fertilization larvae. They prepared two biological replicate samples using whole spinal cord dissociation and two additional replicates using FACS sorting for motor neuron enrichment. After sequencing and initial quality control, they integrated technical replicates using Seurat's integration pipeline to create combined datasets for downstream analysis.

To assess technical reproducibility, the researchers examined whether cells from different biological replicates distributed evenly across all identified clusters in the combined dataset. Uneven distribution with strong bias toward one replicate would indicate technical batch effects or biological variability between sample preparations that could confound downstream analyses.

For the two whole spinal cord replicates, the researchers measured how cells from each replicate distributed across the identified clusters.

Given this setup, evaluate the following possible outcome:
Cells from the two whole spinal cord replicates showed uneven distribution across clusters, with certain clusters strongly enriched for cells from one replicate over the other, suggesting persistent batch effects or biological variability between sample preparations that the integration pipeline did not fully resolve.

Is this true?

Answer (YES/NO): YES